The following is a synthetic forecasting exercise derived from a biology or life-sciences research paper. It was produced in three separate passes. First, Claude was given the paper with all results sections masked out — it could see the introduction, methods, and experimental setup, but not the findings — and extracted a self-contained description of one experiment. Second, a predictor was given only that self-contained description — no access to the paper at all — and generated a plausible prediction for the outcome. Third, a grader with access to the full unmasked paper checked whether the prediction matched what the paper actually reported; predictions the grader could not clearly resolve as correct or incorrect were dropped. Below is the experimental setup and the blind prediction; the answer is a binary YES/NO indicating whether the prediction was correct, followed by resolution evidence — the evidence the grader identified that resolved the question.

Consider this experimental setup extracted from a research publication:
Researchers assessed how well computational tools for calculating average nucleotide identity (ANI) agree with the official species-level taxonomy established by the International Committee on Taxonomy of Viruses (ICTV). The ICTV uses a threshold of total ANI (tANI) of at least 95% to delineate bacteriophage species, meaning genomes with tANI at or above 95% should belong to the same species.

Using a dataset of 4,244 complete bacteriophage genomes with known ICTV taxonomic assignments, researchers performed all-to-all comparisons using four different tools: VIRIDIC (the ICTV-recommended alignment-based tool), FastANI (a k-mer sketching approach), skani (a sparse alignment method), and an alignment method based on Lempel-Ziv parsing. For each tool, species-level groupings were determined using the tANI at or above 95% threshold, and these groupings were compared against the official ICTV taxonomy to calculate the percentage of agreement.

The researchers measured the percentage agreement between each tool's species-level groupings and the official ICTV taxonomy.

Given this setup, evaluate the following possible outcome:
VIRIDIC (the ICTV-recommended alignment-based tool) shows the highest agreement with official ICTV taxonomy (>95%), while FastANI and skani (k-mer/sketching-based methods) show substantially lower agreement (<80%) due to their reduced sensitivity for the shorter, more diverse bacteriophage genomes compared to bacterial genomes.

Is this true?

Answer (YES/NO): NO